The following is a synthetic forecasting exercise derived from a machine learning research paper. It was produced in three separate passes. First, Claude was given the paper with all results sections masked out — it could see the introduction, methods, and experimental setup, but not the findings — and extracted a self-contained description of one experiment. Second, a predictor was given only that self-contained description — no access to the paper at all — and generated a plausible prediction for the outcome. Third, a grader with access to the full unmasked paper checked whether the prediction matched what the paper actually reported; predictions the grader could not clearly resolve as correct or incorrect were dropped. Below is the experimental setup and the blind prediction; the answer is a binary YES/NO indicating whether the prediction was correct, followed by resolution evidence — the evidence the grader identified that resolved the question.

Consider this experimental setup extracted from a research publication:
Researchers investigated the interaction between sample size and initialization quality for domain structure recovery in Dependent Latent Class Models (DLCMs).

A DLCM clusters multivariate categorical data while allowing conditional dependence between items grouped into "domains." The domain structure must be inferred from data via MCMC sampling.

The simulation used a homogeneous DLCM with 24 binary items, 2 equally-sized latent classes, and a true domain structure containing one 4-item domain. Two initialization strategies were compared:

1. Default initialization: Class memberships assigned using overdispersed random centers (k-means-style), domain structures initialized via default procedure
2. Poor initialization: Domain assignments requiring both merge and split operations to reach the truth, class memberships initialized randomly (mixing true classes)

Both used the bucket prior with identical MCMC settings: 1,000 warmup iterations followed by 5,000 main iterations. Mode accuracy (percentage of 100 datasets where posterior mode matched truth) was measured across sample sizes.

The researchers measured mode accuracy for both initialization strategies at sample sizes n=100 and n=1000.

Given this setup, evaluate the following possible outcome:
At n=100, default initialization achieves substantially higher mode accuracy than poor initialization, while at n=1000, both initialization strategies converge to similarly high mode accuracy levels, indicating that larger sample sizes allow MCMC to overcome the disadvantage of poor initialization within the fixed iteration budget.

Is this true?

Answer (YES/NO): NO